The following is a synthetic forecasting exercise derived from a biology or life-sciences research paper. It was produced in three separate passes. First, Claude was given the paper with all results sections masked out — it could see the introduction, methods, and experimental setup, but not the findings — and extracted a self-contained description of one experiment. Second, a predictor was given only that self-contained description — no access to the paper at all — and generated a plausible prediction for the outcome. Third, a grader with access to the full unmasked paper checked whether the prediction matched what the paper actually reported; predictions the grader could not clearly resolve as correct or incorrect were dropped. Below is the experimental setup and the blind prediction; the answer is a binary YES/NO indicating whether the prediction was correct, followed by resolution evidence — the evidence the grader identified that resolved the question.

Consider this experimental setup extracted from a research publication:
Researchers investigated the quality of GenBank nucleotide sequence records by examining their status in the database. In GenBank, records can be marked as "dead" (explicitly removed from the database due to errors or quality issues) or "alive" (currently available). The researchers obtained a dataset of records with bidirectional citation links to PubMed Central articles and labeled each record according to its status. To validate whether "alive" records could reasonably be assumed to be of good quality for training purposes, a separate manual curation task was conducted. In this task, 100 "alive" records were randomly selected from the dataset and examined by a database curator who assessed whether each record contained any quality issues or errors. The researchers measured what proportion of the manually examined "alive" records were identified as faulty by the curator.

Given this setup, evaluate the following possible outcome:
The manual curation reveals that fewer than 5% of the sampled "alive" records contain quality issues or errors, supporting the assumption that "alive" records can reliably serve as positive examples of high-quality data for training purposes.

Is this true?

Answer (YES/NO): NO